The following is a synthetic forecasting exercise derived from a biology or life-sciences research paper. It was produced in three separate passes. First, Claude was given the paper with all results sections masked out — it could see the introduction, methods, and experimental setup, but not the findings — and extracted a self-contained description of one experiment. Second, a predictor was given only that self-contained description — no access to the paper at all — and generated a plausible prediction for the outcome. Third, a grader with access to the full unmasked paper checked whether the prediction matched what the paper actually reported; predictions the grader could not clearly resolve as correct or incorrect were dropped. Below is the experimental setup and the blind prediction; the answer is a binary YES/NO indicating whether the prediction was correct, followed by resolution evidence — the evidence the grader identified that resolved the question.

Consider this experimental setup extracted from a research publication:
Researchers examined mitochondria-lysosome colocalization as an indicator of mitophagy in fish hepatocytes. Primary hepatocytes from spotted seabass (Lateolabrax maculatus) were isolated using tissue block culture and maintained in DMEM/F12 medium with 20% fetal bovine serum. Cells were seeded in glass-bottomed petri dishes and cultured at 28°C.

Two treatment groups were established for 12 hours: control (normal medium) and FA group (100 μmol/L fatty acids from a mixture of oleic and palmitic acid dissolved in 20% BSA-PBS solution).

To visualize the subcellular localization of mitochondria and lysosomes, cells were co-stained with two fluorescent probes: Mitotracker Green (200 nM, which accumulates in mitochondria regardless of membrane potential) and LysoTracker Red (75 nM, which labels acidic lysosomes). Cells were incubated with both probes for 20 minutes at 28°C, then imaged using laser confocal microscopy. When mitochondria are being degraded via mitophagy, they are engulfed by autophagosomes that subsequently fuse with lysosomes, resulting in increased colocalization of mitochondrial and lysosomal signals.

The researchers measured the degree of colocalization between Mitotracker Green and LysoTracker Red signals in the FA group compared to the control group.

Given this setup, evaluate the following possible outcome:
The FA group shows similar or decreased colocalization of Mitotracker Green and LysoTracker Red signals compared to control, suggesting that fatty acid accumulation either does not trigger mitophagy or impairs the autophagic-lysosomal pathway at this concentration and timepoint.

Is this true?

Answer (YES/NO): YES